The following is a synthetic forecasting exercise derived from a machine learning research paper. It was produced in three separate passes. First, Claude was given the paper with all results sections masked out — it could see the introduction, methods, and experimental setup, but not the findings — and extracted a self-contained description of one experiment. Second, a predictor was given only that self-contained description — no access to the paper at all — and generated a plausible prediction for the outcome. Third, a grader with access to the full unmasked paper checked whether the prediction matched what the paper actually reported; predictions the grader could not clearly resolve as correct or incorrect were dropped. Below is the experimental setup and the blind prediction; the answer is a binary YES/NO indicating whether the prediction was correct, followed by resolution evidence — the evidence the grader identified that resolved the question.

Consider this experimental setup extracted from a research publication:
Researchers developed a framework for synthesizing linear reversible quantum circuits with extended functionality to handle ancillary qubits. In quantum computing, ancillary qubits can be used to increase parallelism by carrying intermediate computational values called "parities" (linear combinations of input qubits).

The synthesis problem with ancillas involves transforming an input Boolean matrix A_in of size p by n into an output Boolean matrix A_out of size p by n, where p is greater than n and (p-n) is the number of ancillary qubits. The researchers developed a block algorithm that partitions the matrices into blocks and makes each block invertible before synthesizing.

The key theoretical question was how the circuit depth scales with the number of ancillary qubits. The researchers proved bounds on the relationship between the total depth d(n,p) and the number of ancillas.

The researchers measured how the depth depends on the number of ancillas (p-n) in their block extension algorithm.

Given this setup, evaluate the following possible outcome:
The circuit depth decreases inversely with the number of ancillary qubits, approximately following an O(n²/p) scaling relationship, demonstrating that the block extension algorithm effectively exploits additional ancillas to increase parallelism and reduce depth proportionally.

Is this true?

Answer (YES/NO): NO